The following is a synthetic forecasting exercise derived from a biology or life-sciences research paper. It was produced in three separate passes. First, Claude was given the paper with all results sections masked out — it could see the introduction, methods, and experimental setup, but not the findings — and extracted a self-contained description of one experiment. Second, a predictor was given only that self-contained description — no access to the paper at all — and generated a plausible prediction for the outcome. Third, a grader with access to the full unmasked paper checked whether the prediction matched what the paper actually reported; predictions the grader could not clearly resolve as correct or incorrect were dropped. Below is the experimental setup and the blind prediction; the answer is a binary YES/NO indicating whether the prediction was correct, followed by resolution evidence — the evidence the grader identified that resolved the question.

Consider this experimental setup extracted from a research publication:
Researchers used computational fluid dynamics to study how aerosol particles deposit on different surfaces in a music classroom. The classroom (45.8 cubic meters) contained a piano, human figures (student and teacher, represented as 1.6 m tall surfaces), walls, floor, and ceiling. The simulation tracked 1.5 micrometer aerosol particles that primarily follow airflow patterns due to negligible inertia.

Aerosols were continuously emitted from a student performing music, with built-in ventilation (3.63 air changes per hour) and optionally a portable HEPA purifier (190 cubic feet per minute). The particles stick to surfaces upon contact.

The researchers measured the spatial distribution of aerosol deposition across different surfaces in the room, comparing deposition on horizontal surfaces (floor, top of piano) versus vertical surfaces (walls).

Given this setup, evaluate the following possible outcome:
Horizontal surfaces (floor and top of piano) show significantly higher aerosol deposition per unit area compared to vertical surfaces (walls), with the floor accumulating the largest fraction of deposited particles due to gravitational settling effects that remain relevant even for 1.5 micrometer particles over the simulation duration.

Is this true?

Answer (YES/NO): NO